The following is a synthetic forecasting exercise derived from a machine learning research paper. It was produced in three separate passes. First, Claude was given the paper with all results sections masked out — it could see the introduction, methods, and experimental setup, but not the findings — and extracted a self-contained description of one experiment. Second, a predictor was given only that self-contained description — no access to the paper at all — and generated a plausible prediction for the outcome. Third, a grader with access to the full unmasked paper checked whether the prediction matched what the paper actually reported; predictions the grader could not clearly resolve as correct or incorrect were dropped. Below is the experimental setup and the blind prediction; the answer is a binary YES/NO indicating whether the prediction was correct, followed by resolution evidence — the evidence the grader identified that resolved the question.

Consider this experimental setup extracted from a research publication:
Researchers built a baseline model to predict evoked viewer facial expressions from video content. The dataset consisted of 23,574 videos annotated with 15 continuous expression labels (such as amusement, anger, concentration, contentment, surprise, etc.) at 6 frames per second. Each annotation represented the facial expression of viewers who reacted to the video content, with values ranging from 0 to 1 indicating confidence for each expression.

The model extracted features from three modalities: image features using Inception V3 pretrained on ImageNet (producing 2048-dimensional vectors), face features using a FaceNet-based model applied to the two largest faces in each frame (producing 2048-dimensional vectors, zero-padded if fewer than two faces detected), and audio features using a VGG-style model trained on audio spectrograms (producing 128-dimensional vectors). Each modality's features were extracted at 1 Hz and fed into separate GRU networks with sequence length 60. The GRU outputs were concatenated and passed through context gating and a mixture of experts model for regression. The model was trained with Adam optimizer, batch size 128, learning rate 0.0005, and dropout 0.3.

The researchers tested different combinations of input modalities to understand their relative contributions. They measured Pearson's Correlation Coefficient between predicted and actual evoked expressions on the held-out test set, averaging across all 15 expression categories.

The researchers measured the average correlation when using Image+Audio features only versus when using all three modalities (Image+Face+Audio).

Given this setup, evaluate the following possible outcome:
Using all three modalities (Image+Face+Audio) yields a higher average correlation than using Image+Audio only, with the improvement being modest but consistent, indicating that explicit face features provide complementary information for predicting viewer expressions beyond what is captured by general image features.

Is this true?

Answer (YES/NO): NO